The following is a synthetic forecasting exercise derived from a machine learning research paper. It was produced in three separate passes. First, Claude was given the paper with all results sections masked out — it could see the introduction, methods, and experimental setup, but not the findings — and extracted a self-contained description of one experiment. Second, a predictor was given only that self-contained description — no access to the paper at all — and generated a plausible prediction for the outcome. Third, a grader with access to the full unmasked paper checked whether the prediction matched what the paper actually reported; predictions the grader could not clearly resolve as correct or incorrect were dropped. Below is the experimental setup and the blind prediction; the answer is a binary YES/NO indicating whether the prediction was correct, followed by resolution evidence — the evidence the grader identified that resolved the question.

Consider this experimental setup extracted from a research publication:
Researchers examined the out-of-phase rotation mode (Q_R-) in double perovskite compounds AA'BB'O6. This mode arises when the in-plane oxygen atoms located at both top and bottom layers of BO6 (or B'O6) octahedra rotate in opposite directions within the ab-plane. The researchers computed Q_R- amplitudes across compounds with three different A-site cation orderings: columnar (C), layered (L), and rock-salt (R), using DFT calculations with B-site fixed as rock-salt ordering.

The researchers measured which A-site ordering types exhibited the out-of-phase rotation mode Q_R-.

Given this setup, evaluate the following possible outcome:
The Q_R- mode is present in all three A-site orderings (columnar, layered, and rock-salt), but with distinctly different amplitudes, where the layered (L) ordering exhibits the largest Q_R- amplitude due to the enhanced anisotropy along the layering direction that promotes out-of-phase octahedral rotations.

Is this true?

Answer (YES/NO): NO